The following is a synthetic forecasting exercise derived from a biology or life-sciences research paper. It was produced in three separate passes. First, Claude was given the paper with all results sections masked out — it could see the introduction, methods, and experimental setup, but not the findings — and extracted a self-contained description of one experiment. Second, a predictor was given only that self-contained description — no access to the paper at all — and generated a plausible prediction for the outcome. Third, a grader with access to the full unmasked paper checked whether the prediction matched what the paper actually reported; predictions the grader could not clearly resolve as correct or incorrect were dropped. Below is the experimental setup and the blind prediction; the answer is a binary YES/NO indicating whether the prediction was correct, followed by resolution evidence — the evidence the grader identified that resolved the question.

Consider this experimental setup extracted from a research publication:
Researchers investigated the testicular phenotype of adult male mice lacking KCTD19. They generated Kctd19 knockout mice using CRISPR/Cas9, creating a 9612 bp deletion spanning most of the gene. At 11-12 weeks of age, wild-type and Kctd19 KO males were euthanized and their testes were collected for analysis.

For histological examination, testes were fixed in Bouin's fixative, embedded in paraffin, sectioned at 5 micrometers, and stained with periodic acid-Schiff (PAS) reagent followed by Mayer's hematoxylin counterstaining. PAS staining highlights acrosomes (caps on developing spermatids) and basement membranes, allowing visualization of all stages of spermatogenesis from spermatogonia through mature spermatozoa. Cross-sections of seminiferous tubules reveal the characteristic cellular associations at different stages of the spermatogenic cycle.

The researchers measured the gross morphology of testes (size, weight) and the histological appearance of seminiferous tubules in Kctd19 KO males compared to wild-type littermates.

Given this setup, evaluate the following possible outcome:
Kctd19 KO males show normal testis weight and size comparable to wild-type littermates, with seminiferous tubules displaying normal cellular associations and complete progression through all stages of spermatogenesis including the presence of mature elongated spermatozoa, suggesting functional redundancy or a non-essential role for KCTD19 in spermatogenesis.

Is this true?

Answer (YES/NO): NO